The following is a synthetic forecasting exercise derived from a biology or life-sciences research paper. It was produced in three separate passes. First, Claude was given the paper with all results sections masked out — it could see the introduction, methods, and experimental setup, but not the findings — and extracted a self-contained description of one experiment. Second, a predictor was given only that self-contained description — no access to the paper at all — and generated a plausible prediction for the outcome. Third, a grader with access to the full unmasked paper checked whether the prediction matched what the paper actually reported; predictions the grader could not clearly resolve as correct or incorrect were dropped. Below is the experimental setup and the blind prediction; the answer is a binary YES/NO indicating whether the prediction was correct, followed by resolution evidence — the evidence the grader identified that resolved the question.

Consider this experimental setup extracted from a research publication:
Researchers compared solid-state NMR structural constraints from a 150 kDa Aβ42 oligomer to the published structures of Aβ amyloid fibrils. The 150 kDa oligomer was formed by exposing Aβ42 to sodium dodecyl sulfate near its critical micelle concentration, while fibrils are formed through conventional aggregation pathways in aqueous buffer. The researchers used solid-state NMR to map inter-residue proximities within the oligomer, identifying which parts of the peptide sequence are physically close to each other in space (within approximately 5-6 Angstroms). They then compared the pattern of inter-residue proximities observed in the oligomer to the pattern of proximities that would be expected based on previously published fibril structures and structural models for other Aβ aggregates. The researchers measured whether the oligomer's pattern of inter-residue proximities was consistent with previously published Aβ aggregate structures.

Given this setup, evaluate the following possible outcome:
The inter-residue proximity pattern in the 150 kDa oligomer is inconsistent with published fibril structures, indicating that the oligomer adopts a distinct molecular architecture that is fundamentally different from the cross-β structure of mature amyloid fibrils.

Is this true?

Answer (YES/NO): YES